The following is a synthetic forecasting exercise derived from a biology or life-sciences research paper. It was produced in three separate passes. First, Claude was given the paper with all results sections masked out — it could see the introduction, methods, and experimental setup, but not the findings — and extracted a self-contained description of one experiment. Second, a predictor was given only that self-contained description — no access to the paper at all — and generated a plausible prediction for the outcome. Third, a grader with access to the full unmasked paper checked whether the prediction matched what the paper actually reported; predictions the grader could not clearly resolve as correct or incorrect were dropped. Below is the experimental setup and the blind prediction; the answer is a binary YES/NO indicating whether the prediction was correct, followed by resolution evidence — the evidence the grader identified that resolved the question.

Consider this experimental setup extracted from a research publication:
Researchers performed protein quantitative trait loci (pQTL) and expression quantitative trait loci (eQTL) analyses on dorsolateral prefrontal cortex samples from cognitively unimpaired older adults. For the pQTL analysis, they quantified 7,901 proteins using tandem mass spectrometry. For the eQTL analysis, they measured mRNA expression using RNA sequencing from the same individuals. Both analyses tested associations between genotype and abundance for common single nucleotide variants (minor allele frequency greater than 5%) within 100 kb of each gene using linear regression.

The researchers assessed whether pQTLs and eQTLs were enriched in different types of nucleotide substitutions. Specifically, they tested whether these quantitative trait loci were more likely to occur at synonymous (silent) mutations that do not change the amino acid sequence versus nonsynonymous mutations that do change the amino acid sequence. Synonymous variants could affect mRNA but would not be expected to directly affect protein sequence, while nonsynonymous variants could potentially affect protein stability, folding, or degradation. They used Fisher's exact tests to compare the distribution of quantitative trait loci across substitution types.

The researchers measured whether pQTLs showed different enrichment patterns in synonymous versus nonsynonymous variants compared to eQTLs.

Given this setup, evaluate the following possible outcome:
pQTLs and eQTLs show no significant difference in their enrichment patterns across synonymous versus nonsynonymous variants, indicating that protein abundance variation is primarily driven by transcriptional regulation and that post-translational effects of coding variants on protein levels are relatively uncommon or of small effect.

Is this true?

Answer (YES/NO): NO